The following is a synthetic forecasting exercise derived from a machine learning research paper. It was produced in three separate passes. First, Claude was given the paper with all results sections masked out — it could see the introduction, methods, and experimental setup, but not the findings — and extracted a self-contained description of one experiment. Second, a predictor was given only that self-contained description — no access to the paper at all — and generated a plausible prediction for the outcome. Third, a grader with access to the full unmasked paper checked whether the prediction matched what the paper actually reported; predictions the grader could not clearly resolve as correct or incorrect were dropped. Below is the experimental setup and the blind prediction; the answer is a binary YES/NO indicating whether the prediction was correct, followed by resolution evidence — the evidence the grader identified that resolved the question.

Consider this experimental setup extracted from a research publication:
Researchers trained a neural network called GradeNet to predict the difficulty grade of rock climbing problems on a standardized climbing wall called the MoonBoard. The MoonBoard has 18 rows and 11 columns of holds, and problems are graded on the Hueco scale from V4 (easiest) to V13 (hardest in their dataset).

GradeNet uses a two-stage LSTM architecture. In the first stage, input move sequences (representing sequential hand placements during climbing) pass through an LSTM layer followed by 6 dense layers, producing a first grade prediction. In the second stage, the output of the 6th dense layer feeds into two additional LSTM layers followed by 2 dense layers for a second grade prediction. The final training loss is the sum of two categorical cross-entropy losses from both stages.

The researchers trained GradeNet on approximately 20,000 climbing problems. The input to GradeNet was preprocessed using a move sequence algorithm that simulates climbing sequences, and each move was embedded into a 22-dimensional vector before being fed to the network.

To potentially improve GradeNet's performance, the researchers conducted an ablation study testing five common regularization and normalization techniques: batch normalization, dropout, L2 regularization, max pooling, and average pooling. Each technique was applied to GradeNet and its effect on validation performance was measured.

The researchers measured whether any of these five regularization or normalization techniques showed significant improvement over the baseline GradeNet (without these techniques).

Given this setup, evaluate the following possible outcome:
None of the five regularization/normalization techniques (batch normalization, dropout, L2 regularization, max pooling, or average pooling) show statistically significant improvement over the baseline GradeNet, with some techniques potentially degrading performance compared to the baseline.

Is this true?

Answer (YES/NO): YES